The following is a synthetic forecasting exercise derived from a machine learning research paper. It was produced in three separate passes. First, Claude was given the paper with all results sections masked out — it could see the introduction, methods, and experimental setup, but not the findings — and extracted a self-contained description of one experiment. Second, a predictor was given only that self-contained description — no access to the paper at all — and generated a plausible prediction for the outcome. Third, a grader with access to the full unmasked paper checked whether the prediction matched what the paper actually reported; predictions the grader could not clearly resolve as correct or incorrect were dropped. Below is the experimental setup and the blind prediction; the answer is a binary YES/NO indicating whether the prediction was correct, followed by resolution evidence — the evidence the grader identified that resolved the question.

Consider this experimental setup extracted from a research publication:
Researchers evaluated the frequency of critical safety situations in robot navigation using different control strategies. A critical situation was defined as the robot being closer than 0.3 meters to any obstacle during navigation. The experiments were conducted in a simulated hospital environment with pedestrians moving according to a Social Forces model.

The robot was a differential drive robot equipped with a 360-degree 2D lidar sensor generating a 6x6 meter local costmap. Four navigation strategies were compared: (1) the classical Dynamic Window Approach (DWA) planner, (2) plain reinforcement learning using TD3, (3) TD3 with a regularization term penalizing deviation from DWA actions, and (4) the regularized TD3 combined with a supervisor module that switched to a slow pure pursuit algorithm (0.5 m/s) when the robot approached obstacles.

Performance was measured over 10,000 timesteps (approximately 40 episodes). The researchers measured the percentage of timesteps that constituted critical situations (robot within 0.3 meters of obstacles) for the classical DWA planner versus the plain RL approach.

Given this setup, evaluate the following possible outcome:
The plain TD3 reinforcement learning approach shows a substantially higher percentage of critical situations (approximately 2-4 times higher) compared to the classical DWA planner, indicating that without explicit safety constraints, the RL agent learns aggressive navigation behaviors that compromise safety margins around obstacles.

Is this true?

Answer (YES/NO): YES